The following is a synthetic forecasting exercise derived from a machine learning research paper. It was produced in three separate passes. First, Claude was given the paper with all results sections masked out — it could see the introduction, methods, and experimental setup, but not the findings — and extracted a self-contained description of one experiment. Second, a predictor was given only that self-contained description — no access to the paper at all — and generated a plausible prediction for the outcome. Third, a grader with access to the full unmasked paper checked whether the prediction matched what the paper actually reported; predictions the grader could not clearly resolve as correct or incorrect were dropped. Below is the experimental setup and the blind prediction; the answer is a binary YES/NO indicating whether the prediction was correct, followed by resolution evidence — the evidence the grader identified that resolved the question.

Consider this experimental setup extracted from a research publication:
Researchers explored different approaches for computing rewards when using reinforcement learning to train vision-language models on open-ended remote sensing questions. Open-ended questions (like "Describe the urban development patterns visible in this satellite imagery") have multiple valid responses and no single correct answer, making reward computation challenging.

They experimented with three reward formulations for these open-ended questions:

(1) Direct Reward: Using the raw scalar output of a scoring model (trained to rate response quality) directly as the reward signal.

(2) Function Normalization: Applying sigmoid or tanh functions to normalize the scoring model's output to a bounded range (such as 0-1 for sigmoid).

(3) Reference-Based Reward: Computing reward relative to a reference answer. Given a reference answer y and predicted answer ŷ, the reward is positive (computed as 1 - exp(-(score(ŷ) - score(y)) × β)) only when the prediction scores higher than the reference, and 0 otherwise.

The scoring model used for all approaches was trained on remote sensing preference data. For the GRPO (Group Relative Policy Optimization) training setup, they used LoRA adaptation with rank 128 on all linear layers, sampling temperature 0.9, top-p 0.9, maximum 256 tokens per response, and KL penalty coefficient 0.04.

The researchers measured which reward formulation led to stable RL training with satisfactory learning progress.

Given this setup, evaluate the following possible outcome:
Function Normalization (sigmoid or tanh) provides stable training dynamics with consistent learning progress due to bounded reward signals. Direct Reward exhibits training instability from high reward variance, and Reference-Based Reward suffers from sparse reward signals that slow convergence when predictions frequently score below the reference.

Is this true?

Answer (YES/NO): NO